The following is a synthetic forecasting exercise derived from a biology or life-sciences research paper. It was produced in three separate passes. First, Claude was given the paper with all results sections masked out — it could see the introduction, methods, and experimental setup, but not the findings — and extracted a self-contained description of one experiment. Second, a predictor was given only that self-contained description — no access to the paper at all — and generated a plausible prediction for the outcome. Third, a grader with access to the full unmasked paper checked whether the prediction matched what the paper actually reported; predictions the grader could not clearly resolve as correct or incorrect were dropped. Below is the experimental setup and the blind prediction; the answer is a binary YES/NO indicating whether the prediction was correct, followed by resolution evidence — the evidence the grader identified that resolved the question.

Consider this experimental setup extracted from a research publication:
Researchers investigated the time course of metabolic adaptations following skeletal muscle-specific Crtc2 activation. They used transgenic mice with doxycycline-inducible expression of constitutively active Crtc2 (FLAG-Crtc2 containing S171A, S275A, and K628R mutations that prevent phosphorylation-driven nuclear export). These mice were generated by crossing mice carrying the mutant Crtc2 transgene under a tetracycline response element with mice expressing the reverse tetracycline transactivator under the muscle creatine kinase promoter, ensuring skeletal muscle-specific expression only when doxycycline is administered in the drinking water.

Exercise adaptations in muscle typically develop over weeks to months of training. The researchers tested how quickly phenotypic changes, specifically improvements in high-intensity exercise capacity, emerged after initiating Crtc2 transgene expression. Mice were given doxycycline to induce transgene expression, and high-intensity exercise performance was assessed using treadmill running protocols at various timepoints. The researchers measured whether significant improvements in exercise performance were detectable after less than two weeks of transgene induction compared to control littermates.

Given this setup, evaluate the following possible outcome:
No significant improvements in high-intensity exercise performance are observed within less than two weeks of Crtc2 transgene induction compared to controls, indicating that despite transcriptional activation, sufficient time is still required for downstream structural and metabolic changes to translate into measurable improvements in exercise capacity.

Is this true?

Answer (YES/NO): NO